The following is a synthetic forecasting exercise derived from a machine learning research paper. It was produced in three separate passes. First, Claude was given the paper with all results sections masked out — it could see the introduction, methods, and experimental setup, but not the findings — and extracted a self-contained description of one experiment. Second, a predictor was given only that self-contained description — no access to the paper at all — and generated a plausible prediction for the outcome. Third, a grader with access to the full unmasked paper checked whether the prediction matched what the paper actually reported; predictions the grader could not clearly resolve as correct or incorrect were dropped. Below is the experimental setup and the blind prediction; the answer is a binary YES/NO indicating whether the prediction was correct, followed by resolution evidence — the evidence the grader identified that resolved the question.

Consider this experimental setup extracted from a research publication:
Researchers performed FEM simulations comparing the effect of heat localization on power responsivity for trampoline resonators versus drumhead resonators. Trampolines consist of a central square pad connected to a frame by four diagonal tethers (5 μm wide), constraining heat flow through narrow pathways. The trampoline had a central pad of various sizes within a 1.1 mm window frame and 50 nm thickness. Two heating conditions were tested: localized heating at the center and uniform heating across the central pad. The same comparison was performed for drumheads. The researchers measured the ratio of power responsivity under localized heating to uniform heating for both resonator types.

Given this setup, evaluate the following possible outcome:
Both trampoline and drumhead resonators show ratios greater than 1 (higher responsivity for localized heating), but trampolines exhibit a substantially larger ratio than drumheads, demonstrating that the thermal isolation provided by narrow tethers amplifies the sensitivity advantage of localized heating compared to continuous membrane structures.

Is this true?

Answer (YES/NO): NO